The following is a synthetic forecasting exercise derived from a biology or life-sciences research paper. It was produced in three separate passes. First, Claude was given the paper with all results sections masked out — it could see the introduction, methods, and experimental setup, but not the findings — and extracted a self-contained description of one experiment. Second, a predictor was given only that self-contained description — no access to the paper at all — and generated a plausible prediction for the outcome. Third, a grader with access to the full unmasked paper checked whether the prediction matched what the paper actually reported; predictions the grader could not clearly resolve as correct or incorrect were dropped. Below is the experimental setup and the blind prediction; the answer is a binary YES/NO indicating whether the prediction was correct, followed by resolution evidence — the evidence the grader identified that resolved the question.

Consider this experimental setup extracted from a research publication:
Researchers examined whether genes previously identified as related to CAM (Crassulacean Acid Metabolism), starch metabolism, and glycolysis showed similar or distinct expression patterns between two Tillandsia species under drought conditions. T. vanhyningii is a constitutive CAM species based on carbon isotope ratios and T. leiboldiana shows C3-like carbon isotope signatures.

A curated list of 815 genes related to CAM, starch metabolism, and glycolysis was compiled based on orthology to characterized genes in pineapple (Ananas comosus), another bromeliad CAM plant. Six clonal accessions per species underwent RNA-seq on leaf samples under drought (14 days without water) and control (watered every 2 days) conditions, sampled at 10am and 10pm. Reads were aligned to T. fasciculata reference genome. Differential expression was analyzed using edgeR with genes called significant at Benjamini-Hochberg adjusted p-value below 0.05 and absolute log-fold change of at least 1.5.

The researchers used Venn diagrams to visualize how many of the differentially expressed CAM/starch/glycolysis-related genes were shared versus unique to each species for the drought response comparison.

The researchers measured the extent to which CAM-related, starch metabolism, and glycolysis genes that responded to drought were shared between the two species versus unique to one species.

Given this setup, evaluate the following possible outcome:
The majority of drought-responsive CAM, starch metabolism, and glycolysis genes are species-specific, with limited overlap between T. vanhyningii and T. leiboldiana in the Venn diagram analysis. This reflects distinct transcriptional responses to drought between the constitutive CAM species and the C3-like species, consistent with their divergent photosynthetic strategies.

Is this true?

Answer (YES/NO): YES